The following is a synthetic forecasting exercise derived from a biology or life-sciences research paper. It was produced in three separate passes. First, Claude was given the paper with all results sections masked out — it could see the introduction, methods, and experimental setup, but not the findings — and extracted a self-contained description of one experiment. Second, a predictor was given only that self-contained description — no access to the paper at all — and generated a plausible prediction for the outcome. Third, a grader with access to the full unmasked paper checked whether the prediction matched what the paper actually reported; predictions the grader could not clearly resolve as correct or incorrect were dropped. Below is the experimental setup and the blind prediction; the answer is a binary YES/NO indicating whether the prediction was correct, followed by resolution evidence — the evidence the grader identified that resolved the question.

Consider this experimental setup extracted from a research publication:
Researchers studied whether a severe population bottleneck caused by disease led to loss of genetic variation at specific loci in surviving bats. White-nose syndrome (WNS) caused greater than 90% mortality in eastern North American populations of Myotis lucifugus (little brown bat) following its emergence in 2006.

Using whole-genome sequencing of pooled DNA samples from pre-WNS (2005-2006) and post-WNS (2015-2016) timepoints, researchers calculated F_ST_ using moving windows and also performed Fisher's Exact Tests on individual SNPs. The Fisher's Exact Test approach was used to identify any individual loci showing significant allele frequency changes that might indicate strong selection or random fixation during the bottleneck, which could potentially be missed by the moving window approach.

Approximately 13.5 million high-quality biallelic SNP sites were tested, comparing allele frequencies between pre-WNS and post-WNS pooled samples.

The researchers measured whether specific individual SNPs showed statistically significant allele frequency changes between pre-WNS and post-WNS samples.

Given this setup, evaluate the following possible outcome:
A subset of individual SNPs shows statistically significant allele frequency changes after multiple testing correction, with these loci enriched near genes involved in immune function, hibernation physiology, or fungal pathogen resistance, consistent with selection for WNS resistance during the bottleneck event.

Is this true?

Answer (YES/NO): NO